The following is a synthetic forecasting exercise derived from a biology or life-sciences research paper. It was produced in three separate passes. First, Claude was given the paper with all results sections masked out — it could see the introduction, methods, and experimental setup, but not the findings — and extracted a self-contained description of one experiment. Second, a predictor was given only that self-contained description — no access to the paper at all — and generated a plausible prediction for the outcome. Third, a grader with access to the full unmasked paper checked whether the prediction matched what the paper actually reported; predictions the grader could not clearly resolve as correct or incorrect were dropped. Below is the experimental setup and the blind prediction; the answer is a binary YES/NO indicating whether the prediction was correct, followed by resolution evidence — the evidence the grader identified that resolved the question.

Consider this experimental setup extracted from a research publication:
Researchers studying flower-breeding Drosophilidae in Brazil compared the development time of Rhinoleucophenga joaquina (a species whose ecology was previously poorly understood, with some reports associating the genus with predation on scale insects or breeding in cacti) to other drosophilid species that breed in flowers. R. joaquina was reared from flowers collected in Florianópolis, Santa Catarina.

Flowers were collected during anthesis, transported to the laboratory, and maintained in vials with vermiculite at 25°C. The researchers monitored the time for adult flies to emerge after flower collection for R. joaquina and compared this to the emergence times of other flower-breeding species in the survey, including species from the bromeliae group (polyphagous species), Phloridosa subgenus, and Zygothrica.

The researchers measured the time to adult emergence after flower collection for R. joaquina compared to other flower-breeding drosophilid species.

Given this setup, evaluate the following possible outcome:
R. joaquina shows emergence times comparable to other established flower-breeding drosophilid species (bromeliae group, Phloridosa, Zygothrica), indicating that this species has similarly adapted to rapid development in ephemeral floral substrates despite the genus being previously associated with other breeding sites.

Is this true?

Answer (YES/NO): NO